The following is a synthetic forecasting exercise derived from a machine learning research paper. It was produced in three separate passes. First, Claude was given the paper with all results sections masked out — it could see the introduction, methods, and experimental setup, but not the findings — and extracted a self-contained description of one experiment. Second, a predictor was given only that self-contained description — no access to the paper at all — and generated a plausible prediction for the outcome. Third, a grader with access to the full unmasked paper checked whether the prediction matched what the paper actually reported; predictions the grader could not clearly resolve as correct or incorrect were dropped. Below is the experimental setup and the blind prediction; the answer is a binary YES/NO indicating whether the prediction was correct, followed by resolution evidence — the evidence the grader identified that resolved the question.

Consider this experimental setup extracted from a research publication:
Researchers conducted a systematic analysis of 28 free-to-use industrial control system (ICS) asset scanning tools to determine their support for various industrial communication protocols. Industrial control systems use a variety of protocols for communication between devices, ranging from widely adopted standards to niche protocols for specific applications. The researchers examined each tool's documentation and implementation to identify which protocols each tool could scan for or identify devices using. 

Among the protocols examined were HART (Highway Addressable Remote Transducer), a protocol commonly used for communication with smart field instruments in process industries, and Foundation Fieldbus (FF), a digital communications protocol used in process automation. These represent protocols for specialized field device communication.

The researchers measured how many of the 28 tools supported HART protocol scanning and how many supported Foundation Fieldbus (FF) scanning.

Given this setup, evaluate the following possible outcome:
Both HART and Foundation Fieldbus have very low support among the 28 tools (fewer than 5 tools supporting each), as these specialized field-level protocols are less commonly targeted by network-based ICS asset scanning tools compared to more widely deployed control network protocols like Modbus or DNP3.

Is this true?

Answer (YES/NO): YES